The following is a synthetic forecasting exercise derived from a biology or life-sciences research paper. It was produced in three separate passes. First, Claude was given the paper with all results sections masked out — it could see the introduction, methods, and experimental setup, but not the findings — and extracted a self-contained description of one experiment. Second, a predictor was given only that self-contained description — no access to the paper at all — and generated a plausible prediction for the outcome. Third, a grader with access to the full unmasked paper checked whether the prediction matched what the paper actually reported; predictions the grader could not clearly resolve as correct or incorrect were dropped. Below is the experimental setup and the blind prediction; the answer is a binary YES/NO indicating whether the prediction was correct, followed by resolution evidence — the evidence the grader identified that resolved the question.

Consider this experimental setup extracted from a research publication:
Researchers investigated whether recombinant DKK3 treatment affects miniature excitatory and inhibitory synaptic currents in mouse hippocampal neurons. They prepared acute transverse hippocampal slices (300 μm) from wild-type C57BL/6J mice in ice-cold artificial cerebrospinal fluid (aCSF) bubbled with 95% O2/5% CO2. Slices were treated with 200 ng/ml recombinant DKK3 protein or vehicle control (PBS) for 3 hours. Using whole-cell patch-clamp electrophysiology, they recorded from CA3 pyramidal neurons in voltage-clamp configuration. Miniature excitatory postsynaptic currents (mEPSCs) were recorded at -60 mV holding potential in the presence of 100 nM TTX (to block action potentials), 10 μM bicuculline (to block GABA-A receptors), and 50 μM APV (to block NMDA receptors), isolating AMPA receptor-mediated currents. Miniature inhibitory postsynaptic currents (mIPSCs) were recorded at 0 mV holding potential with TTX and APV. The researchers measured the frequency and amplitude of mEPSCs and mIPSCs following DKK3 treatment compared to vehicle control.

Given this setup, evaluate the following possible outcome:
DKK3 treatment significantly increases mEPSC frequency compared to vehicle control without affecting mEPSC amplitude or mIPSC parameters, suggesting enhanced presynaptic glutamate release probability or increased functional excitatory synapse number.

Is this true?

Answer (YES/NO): NO